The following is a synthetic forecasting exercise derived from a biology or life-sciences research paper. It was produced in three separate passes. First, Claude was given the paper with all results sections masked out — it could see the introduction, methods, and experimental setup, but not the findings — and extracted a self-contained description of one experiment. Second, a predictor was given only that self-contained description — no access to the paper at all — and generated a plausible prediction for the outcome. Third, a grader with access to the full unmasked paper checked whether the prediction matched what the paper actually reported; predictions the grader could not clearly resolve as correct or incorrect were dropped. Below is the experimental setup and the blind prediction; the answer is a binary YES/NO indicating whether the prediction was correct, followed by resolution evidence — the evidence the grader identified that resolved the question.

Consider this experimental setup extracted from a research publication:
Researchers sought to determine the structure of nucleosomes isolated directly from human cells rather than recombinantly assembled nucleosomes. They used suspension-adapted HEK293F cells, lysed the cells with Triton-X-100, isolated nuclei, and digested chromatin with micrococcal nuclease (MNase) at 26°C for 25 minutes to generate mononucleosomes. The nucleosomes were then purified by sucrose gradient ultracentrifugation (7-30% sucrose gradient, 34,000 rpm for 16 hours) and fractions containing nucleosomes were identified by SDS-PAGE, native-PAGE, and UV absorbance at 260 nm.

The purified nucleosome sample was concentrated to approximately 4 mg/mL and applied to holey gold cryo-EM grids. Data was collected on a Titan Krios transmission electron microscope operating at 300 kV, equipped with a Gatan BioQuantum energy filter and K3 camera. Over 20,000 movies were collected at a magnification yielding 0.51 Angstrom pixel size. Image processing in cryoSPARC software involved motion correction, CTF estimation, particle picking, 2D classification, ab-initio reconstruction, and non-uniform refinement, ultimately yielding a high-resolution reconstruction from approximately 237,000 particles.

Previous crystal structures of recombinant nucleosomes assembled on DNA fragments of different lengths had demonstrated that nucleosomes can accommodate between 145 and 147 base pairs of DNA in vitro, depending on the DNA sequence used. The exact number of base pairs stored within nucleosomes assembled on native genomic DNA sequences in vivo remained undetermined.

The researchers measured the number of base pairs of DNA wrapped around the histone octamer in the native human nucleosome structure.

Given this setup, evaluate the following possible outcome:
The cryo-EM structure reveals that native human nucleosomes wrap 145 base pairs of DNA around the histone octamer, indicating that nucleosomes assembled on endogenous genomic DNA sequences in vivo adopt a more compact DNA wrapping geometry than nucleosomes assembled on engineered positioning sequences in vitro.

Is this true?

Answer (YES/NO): NO